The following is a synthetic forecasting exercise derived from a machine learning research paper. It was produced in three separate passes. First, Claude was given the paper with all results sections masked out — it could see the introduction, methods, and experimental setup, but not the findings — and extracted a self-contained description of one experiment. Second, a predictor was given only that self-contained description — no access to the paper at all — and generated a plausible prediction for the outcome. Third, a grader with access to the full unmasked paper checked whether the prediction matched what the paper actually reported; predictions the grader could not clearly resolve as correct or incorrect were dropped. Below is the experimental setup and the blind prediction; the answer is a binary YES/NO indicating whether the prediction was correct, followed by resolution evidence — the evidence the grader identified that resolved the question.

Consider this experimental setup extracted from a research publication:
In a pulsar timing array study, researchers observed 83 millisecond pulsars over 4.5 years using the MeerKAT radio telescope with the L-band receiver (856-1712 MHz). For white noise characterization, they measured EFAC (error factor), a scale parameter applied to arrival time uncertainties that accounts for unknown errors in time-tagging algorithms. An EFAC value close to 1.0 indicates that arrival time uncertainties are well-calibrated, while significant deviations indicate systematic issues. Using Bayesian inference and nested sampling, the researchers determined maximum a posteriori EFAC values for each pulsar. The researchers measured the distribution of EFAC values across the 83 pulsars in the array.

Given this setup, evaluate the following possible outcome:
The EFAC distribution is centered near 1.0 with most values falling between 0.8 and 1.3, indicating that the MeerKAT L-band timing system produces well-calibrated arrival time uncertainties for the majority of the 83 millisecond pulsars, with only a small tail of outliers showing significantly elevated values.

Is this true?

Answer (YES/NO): NO